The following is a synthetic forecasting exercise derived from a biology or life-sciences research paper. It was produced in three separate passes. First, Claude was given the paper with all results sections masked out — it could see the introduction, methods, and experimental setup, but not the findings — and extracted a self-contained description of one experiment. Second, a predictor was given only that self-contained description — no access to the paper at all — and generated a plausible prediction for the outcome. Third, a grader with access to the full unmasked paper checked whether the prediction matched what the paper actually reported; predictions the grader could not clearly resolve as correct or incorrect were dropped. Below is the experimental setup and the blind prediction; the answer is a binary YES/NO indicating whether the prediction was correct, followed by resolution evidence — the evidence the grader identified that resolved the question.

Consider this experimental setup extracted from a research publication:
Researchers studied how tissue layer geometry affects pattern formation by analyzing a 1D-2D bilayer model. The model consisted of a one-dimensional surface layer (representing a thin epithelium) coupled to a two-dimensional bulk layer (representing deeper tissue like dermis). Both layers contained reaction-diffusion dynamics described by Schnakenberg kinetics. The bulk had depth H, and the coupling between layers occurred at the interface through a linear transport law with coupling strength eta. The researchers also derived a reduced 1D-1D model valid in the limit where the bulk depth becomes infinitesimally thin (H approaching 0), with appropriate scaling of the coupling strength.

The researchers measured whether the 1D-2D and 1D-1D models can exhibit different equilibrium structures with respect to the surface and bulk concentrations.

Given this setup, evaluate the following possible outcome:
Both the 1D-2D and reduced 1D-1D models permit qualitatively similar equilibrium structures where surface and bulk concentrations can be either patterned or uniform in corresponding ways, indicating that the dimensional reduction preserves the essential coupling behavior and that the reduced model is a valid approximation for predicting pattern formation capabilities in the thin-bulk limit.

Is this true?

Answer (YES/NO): NO